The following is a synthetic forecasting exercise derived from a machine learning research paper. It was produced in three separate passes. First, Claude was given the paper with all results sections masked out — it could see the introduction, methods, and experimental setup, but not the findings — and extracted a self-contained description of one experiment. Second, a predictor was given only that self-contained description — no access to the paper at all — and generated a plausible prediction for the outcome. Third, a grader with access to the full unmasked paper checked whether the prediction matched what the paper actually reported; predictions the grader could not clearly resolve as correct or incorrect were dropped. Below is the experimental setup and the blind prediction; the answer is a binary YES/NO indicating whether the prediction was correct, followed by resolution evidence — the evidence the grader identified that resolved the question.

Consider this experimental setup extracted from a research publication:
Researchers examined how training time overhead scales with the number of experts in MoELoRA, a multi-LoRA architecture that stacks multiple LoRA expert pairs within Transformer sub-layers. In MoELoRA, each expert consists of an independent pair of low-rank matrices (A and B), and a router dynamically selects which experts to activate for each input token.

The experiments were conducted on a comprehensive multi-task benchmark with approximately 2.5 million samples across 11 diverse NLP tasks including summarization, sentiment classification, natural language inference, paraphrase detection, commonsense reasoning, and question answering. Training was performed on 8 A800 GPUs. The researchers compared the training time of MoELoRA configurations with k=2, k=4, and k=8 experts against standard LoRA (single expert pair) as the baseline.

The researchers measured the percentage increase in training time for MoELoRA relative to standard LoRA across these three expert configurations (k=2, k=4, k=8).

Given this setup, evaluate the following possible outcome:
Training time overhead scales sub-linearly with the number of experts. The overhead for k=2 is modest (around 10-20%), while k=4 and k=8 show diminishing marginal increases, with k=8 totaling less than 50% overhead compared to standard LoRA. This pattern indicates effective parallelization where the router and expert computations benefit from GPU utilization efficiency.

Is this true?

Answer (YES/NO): NO